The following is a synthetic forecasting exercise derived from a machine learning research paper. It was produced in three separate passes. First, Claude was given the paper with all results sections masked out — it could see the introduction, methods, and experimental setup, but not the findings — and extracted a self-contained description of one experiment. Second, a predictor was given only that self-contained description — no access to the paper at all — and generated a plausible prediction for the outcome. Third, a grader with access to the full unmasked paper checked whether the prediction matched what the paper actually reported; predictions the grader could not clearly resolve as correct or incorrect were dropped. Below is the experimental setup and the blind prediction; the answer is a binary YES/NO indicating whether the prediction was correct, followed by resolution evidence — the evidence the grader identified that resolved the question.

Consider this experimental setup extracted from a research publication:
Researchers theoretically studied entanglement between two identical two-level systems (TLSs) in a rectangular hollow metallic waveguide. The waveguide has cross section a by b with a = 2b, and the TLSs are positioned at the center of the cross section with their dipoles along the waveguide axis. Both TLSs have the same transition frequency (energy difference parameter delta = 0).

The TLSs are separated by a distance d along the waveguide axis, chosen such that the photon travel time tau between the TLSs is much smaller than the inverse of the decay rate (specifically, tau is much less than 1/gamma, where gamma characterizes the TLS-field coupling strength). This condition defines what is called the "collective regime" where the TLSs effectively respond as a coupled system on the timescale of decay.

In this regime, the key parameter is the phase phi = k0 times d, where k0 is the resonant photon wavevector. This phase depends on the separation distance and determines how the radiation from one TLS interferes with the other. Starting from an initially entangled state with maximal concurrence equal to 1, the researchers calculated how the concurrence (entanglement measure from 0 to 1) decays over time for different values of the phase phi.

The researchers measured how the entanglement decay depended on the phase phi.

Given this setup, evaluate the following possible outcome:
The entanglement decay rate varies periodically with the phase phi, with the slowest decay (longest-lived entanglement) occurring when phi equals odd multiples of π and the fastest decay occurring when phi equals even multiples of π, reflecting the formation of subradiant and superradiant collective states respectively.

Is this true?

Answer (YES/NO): NO